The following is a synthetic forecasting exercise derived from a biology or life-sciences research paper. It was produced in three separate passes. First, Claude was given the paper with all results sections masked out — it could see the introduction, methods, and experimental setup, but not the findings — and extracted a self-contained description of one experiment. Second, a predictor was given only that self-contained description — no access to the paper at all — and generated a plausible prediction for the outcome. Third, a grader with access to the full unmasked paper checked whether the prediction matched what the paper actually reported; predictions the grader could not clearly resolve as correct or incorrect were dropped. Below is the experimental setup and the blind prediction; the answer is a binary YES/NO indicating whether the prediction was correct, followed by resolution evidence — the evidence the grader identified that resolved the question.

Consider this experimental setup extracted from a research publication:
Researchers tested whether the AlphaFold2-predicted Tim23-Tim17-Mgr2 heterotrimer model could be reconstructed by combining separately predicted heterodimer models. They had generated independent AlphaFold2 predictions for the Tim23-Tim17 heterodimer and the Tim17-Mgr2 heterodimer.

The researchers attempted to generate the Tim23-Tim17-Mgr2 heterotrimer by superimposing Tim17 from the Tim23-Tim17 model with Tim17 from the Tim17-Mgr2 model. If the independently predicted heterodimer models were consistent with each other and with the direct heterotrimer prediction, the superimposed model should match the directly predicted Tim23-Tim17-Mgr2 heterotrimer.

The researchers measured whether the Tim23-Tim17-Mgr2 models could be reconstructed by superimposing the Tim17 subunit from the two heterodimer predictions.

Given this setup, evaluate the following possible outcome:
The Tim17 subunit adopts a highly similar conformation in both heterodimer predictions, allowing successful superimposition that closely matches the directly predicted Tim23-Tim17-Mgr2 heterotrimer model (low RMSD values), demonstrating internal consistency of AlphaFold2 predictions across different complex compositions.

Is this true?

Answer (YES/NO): YES